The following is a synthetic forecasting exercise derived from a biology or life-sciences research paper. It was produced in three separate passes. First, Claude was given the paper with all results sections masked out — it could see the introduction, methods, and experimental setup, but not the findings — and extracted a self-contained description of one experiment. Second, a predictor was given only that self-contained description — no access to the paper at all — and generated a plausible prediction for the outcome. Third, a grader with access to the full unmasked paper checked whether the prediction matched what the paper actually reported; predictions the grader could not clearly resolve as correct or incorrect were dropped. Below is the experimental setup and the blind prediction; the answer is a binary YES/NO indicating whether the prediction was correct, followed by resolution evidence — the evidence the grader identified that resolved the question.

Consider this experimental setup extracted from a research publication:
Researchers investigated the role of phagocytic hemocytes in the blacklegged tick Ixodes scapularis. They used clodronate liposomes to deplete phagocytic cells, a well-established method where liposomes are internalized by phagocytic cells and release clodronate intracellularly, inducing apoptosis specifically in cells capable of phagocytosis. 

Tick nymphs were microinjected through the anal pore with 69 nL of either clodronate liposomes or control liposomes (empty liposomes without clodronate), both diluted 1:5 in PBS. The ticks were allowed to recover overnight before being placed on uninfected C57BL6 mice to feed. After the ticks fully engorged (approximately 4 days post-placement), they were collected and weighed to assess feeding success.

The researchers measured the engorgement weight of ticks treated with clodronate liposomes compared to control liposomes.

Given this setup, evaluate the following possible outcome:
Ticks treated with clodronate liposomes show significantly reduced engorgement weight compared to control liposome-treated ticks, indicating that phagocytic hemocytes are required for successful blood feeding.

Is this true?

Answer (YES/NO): YES